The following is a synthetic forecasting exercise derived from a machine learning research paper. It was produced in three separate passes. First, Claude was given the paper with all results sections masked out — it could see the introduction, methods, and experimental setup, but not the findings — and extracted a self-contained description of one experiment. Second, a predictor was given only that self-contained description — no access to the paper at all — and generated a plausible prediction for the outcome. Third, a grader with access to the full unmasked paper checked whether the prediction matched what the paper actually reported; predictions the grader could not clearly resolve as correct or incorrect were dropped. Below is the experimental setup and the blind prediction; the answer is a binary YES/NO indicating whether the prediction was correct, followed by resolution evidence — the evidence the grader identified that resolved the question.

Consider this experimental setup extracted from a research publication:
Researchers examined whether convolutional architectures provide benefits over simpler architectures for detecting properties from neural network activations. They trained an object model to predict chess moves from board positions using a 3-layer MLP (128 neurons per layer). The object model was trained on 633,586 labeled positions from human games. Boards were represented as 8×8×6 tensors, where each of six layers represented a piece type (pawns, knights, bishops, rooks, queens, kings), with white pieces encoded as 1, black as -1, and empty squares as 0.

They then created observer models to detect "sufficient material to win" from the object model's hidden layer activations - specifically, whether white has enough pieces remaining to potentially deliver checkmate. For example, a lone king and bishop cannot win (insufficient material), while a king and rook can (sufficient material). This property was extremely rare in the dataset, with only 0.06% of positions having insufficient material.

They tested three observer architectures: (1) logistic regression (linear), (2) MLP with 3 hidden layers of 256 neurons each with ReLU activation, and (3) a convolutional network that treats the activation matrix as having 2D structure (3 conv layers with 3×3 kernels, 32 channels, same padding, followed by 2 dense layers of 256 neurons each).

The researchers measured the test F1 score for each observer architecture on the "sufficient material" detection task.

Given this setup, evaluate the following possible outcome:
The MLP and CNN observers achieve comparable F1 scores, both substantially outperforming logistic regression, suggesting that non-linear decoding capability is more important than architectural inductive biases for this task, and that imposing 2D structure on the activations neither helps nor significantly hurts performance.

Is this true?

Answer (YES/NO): NO